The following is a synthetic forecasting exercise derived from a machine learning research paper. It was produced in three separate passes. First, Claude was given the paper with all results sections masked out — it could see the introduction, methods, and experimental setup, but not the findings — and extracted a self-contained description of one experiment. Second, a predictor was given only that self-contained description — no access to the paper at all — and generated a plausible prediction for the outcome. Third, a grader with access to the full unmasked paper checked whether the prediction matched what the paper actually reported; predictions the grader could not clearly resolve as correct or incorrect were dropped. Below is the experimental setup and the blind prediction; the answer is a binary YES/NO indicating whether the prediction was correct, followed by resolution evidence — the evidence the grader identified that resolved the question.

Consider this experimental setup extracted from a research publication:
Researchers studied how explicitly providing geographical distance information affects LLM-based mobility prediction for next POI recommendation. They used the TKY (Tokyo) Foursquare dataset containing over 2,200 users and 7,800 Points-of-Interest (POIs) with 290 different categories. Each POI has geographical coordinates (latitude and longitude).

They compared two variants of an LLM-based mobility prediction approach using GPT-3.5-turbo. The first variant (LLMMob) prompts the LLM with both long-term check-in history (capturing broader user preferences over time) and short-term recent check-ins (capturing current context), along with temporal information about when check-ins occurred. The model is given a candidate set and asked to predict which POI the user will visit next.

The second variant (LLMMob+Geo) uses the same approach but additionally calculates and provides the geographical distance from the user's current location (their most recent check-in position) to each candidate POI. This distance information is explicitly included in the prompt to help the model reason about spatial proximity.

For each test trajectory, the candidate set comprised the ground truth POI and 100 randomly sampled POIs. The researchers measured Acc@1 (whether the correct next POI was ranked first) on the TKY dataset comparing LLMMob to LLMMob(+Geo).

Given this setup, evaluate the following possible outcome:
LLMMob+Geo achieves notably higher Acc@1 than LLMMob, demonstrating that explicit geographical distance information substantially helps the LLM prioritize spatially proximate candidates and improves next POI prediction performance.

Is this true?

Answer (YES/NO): NO